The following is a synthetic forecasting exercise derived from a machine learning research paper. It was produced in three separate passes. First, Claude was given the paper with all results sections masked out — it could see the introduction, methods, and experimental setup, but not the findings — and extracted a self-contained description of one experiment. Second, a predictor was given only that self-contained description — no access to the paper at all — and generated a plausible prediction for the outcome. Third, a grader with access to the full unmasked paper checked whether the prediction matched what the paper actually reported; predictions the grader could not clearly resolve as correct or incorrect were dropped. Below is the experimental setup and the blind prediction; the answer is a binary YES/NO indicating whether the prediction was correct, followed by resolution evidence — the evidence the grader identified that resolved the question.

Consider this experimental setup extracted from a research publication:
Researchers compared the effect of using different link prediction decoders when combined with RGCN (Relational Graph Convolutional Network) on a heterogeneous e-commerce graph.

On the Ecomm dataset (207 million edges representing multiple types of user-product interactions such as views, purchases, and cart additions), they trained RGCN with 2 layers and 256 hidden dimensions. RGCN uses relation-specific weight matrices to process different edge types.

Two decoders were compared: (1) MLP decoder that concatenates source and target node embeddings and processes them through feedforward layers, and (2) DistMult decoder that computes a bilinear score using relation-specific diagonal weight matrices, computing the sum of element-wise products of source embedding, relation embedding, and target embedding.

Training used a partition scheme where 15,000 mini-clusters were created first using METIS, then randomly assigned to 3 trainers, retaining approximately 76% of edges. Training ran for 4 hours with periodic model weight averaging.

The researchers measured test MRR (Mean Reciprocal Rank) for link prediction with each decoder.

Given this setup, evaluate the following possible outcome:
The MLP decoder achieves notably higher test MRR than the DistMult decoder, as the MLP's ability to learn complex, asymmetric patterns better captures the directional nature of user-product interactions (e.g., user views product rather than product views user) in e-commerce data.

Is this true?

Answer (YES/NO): NO